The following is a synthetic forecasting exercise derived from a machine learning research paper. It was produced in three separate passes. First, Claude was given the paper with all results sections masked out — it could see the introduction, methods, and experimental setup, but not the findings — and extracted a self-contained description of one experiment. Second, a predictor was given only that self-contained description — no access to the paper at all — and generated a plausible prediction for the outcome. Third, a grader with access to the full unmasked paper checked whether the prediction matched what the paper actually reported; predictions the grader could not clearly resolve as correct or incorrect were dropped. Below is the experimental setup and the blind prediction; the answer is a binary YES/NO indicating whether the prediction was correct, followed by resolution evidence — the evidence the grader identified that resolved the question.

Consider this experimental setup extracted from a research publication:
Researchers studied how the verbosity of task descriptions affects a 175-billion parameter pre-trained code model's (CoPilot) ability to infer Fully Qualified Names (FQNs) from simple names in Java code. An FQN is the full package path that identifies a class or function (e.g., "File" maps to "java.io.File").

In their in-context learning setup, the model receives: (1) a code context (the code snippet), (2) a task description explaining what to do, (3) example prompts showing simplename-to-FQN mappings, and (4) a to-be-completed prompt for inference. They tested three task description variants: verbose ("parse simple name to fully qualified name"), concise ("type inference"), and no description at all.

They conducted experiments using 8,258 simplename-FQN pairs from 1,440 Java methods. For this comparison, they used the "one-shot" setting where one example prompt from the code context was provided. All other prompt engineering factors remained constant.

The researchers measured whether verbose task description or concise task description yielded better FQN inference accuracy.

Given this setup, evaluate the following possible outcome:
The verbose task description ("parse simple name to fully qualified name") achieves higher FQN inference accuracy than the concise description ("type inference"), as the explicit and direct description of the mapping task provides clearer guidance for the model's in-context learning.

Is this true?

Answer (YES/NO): NO